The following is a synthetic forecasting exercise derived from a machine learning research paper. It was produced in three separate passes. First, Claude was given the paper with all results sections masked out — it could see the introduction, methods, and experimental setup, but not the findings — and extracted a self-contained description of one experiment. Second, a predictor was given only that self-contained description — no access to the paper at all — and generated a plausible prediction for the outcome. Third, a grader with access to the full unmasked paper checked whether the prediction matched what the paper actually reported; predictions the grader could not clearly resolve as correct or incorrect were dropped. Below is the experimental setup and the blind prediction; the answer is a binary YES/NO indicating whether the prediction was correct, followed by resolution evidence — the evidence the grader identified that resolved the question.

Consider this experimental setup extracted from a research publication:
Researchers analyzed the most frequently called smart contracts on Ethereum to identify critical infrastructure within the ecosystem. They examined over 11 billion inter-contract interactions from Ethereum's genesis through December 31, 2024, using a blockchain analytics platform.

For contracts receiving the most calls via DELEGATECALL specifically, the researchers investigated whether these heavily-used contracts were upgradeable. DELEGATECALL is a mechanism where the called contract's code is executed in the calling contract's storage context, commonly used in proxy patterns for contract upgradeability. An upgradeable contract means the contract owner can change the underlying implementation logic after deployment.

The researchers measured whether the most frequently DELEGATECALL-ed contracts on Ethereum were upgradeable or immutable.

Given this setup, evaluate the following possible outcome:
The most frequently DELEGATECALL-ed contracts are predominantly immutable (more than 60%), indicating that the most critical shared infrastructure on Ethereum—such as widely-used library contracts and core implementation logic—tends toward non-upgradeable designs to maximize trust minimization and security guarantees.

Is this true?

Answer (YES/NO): NO